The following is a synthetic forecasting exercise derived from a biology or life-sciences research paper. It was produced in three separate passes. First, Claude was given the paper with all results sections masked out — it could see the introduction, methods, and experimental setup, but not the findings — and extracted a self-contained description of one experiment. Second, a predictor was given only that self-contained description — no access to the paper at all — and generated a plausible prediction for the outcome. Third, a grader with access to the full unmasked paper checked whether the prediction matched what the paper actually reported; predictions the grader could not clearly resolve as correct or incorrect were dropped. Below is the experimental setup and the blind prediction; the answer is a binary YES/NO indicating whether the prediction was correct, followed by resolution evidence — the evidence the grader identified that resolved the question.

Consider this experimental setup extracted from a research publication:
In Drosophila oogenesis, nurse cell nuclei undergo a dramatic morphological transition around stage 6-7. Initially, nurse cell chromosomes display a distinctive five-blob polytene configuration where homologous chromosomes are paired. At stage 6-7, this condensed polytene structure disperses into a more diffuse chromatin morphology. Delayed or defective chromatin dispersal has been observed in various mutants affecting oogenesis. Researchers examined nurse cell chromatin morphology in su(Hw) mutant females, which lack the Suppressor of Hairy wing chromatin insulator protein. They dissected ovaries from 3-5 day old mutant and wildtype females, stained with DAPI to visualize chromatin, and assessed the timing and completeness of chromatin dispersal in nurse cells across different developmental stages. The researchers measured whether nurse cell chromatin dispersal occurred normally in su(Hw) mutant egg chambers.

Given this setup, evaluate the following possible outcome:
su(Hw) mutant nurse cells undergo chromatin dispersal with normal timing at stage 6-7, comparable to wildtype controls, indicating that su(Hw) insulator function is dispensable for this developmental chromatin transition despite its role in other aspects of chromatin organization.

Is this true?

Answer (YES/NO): NO